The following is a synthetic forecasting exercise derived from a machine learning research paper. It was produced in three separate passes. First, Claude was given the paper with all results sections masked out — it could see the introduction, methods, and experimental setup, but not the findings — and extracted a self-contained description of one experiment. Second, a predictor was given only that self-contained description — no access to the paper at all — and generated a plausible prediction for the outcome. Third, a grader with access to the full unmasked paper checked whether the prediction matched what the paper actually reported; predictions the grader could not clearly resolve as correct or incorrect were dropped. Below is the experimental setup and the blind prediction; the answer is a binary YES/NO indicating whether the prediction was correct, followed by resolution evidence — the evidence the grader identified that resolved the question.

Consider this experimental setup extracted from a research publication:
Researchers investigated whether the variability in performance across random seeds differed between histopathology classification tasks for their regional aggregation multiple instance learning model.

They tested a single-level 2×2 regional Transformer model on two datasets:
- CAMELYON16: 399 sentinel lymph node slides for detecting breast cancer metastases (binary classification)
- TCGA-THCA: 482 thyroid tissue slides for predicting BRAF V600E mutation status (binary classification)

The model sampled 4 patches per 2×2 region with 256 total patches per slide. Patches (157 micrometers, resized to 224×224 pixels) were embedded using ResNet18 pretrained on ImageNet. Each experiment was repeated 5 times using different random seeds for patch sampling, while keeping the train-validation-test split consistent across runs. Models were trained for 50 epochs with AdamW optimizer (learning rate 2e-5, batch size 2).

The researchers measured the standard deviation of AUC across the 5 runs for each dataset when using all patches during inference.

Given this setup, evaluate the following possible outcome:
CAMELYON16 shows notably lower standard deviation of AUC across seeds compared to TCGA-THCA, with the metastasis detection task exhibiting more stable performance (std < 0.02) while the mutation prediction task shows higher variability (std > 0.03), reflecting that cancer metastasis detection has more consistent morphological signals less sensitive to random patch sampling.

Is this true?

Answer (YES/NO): NO